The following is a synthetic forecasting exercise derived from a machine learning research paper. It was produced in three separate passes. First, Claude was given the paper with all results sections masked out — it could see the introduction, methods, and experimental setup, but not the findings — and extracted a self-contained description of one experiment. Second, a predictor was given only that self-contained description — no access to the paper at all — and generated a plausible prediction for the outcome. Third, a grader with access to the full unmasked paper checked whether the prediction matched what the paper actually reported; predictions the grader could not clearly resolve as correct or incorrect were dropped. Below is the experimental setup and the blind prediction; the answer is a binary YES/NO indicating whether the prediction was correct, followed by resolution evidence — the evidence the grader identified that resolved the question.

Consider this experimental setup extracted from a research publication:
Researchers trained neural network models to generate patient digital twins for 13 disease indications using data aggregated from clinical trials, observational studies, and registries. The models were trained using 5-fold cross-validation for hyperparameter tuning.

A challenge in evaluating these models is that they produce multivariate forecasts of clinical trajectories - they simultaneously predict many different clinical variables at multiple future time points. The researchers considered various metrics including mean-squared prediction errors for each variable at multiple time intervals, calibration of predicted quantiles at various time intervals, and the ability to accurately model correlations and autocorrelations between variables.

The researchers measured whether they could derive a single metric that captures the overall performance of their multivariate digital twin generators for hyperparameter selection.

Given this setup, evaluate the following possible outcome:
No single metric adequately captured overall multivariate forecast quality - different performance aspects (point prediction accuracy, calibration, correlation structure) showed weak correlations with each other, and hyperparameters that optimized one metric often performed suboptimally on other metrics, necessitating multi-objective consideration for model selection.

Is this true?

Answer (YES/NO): NO